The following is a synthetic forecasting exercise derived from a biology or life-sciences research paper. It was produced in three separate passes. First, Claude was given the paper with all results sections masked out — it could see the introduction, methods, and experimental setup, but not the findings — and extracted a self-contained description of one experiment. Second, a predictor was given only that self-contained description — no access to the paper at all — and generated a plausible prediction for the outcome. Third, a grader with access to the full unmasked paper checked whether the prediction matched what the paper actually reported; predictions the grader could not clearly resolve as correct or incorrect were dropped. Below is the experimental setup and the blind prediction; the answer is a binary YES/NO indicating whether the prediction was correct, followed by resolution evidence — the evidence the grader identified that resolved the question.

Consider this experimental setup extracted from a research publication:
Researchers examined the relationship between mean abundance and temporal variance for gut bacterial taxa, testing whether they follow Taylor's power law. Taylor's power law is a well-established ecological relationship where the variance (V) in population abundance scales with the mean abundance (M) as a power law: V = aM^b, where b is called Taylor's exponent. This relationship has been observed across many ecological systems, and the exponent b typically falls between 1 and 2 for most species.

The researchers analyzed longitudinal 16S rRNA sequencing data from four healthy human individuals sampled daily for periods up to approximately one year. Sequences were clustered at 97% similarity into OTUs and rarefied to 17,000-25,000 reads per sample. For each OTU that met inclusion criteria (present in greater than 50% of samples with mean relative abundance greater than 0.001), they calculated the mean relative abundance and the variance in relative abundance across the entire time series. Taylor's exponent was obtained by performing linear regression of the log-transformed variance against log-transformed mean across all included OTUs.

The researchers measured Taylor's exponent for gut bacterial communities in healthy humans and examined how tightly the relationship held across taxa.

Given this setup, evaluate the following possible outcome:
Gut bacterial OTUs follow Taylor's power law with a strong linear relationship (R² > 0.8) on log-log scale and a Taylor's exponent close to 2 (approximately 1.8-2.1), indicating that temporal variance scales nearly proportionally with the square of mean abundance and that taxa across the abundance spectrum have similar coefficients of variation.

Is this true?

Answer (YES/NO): NO